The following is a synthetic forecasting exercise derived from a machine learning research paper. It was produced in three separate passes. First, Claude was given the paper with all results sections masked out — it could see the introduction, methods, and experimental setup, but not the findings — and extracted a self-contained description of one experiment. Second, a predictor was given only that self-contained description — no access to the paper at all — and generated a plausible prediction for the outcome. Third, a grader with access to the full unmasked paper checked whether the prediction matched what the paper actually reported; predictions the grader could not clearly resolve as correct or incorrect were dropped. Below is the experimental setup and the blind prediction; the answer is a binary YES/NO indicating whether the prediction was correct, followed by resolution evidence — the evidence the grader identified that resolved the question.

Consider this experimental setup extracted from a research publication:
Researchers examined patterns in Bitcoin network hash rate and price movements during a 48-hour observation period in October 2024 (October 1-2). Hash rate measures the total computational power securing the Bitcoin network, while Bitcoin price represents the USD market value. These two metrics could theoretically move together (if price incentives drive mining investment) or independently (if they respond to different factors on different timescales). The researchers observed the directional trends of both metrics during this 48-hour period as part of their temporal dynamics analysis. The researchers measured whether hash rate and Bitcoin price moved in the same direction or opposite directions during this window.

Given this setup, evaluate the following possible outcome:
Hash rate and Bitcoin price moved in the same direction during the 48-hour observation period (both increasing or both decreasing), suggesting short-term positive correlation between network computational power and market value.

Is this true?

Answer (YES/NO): NO